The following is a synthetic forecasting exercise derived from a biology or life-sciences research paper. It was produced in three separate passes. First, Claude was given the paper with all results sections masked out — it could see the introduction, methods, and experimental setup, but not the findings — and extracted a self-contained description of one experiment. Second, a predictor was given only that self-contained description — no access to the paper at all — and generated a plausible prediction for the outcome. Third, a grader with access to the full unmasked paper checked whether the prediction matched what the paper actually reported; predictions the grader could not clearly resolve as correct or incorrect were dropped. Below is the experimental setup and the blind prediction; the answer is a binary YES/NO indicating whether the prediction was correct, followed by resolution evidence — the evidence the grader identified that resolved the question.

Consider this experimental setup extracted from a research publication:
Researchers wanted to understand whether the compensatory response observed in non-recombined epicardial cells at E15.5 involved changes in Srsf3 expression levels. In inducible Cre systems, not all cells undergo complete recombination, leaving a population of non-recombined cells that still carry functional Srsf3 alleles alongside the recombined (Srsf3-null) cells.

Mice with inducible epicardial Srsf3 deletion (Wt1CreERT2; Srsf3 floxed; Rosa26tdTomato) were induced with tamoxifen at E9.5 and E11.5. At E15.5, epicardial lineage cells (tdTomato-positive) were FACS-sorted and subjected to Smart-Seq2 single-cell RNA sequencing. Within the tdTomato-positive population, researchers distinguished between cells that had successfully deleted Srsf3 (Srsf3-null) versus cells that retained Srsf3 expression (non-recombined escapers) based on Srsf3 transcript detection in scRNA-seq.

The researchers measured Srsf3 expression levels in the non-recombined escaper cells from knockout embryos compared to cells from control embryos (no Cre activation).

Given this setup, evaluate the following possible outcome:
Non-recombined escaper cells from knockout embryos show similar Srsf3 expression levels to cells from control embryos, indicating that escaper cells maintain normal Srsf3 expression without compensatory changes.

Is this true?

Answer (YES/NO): NO